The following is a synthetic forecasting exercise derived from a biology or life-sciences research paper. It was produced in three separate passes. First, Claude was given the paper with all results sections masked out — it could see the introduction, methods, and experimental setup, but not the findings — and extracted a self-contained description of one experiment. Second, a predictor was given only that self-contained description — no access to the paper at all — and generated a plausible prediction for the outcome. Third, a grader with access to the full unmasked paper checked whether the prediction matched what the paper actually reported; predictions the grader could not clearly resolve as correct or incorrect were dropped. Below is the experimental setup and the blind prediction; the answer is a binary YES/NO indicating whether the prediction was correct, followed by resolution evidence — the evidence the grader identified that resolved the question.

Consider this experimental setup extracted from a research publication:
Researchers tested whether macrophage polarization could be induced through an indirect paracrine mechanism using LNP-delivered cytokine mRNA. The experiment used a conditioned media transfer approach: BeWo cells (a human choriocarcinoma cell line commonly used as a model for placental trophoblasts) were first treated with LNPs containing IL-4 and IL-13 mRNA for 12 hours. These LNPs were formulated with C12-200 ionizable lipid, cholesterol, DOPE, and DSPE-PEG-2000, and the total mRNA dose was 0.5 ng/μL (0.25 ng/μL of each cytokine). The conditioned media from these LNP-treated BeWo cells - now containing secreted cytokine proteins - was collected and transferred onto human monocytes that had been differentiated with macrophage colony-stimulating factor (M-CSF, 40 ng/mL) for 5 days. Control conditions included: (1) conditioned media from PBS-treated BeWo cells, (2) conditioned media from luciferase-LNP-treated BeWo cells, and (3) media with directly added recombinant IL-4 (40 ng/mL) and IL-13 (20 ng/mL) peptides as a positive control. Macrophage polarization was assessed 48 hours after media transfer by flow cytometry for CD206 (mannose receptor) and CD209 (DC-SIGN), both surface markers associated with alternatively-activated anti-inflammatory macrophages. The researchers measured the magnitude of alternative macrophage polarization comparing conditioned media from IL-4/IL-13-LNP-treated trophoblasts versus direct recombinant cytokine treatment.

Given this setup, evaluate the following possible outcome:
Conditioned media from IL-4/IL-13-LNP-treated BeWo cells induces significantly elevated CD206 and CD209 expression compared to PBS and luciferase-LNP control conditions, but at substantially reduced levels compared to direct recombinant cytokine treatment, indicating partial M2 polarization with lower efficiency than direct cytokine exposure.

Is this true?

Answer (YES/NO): NO